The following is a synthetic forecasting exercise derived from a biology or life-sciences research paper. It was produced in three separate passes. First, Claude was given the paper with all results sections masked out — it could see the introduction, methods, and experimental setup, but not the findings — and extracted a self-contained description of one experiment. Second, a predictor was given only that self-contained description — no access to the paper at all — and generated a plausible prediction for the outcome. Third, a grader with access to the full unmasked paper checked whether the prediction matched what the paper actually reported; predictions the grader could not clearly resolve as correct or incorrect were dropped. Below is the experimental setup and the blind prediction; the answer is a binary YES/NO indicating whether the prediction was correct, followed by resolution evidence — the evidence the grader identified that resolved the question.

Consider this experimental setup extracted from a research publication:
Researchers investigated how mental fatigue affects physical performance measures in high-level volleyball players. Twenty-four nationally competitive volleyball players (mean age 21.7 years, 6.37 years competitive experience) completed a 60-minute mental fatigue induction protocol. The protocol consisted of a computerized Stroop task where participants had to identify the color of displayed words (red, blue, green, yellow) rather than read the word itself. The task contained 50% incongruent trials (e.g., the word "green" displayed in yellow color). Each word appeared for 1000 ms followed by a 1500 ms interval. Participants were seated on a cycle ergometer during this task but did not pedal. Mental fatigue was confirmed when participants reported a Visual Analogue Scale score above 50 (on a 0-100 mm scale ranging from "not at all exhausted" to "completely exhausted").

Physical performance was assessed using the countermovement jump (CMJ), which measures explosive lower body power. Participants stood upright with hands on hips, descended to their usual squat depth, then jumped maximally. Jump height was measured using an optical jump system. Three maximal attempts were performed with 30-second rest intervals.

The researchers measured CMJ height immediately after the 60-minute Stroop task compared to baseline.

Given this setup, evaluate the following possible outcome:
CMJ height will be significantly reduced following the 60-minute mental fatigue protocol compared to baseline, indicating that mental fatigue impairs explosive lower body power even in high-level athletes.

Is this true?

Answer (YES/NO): NO